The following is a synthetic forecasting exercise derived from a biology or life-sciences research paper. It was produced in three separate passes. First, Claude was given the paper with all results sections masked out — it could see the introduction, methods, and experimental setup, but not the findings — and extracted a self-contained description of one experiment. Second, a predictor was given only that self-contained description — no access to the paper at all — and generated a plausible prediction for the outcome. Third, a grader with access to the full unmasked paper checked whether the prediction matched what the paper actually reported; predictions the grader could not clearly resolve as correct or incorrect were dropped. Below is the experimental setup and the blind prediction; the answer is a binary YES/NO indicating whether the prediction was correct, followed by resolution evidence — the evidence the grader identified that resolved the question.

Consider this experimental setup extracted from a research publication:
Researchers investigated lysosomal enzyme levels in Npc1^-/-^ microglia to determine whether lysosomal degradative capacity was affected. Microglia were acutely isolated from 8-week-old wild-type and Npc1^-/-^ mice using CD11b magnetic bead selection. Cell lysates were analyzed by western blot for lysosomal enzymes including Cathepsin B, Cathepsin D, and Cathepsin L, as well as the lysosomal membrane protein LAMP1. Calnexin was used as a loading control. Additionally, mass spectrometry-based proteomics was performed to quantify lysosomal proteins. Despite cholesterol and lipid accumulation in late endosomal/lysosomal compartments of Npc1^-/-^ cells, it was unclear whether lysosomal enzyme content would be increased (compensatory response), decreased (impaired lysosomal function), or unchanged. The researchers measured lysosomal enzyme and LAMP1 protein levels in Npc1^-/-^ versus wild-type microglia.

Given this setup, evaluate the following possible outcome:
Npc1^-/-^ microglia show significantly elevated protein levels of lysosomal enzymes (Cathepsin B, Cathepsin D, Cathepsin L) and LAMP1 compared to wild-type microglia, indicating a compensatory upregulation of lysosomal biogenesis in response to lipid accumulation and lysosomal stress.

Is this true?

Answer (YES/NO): NO